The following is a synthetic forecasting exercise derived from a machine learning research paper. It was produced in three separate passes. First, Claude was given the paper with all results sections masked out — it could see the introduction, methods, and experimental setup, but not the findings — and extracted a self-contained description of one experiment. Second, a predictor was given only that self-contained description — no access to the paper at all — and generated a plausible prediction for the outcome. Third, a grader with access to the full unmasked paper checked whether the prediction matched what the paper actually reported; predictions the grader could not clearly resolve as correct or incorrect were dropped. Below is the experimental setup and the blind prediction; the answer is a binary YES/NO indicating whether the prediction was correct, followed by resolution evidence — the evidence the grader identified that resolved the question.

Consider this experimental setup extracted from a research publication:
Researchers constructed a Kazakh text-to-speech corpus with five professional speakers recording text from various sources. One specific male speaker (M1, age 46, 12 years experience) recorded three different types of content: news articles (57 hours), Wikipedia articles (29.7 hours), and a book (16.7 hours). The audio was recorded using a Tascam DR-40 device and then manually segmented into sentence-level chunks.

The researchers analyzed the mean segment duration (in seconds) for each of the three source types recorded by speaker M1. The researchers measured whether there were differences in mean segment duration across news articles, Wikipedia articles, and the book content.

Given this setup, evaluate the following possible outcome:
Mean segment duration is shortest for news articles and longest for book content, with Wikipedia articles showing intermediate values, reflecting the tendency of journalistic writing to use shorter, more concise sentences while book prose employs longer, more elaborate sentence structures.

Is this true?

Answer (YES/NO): NO